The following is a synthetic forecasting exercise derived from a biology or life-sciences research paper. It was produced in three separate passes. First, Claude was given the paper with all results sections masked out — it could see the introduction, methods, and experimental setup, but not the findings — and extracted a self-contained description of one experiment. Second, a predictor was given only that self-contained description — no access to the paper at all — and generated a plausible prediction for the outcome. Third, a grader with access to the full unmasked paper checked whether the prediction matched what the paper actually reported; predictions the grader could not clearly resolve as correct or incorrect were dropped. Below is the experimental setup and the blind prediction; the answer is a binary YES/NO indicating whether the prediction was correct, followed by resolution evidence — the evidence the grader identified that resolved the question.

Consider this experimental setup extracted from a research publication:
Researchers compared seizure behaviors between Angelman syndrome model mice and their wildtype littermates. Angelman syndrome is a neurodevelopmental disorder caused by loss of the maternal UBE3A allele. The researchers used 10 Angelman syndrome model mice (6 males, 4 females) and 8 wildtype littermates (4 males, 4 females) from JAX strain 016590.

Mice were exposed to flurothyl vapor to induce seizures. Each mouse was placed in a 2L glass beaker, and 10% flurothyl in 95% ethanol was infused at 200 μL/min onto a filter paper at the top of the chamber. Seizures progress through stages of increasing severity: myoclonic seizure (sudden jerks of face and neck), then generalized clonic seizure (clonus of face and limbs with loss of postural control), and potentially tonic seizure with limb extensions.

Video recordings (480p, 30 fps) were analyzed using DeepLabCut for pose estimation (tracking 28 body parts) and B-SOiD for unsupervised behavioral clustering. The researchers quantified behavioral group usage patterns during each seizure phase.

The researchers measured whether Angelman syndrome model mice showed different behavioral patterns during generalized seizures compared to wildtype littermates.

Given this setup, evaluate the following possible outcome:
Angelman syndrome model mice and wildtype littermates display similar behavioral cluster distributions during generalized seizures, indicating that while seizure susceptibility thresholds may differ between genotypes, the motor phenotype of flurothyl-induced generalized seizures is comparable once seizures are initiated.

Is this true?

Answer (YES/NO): NO